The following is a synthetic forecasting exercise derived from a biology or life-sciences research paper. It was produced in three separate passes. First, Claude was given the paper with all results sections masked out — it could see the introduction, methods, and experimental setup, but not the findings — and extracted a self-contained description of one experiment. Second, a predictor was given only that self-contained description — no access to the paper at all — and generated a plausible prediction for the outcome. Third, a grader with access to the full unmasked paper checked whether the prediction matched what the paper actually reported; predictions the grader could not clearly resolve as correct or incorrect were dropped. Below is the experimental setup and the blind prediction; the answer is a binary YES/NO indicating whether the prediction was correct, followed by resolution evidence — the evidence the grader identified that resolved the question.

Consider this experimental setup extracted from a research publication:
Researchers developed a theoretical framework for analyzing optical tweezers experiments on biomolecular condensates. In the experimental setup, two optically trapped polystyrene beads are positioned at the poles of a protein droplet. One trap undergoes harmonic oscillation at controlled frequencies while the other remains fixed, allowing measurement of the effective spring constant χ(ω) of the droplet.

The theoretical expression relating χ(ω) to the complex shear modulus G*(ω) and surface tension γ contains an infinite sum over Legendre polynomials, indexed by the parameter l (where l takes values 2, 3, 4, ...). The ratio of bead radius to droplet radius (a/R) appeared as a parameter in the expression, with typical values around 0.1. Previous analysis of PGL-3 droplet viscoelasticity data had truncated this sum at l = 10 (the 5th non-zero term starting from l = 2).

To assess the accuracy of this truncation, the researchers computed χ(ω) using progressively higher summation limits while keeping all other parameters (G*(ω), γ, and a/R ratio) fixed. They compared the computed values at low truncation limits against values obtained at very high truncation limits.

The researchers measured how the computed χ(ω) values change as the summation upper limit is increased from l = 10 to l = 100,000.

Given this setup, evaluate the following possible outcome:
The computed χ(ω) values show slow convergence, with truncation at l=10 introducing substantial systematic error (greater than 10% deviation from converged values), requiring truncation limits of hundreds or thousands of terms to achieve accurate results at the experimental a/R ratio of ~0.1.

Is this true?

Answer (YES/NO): NO